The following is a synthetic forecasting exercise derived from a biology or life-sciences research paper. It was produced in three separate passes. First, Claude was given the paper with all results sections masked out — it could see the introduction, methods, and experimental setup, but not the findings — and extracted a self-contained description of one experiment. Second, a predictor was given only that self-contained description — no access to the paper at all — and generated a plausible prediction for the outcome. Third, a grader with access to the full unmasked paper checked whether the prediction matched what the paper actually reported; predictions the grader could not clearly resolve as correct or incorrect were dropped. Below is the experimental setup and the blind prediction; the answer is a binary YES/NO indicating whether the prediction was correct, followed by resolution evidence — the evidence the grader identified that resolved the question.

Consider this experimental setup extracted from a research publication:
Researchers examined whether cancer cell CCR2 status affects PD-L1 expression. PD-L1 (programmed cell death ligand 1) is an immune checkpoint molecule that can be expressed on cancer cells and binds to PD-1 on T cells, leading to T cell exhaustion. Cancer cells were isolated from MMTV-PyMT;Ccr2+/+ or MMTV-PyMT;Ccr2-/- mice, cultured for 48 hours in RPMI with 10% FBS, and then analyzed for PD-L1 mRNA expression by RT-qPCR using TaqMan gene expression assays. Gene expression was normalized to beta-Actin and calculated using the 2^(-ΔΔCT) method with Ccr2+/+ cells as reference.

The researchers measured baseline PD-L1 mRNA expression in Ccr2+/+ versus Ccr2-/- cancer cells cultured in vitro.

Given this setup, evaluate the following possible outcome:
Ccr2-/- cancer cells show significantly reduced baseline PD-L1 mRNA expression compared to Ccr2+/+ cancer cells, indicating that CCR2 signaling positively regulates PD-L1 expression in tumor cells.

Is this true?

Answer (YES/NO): YES